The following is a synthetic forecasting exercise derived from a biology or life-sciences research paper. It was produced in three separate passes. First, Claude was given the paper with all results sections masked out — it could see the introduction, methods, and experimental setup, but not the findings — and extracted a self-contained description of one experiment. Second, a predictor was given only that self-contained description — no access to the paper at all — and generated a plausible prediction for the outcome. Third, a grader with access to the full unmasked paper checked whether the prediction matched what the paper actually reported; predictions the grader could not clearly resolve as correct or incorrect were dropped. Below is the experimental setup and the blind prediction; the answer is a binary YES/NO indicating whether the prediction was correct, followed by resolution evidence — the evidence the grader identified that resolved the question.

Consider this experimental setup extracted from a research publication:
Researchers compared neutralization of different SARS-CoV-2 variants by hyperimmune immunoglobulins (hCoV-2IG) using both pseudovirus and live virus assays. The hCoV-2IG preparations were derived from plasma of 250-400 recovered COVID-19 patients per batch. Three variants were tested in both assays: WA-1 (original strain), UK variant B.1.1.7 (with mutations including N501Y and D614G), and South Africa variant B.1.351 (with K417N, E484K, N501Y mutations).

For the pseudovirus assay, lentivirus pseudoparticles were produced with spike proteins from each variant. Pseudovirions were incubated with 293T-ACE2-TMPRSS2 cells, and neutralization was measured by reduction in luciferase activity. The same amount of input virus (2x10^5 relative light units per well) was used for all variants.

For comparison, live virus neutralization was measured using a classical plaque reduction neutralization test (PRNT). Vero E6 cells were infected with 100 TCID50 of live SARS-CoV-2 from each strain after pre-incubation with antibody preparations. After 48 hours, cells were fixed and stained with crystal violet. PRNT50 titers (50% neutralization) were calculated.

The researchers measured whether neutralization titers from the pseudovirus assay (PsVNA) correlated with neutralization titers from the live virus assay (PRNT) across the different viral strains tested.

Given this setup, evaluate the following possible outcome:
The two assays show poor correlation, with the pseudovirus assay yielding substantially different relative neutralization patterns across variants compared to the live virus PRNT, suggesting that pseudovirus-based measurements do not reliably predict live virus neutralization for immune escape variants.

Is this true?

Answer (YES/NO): NO